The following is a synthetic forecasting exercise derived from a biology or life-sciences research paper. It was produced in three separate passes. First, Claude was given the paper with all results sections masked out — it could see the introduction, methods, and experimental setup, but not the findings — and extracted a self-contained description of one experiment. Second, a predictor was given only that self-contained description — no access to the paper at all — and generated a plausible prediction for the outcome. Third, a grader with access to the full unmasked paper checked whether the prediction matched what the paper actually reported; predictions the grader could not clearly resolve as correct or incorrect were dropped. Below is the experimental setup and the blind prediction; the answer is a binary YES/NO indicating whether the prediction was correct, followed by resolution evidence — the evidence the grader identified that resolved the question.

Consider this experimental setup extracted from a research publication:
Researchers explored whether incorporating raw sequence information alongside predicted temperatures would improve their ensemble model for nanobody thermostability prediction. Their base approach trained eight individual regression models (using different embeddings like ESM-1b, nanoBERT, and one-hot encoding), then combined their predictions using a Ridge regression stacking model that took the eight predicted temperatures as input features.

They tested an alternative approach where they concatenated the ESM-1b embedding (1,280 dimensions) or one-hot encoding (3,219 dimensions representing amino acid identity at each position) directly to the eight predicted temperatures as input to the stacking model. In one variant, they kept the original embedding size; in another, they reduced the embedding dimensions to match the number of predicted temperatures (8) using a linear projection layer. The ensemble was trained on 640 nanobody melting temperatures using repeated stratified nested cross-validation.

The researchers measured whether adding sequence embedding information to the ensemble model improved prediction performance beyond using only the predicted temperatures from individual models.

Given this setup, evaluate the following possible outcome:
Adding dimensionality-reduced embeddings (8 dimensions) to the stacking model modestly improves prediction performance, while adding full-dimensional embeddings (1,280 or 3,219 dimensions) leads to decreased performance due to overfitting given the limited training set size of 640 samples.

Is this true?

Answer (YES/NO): NO